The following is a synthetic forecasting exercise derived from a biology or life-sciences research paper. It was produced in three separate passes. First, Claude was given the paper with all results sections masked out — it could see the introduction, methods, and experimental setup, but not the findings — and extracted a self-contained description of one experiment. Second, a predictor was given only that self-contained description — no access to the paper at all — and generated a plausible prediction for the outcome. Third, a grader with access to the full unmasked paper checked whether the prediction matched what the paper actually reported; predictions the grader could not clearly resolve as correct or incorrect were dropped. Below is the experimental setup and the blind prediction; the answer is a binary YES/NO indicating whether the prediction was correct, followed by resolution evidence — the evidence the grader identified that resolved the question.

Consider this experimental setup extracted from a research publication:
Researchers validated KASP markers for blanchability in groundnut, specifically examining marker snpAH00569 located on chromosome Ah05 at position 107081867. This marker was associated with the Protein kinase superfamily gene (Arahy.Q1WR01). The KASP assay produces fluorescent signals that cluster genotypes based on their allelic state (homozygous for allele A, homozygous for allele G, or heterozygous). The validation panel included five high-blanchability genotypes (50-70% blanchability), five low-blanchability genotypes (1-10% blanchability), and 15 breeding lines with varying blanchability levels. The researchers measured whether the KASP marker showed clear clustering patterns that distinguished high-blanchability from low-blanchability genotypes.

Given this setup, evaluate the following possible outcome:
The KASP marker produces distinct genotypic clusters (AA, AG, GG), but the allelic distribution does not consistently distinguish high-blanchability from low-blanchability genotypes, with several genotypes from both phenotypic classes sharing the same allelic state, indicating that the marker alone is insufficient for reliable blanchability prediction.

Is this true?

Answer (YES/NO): NO